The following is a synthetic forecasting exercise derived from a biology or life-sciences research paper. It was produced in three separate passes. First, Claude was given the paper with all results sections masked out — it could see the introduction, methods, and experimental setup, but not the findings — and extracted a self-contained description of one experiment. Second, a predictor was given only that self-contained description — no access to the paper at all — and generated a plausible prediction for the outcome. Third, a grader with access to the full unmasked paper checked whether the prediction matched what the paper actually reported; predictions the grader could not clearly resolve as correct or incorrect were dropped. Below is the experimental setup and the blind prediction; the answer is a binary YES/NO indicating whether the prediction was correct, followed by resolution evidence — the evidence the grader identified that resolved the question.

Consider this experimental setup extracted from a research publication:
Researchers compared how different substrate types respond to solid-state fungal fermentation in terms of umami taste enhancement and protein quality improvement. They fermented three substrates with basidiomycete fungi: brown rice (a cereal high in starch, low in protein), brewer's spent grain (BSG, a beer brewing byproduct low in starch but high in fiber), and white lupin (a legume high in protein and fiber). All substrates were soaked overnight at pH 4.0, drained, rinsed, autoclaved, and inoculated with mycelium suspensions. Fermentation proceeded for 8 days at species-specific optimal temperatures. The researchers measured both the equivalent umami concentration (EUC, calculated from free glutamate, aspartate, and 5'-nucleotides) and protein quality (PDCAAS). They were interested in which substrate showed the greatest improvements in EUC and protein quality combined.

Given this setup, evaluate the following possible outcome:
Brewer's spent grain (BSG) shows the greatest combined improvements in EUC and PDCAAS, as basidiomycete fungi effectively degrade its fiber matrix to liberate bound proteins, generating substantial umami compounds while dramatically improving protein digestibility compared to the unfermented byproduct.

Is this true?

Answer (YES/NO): NO